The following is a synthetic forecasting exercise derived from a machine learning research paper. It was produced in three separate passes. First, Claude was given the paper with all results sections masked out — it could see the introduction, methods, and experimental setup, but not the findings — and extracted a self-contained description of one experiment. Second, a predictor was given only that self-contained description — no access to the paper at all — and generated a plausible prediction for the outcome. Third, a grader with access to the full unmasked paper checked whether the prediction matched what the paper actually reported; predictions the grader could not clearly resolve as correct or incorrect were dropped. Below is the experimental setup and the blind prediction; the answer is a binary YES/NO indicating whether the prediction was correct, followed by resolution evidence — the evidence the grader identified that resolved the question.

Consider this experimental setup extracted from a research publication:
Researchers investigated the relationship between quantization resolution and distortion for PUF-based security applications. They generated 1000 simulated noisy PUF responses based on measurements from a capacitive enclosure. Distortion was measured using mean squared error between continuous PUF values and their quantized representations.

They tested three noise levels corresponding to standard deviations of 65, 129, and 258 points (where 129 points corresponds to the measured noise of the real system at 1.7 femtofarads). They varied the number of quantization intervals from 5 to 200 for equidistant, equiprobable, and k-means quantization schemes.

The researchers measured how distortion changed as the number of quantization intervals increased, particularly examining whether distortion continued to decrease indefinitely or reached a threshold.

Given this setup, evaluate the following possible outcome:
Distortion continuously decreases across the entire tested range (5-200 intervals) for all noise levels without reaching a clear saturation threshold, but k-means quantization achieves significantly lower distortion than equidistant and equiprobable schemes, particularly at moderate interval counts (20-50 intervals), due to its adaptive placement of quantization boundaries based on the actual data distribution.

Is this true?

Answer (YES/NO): NO